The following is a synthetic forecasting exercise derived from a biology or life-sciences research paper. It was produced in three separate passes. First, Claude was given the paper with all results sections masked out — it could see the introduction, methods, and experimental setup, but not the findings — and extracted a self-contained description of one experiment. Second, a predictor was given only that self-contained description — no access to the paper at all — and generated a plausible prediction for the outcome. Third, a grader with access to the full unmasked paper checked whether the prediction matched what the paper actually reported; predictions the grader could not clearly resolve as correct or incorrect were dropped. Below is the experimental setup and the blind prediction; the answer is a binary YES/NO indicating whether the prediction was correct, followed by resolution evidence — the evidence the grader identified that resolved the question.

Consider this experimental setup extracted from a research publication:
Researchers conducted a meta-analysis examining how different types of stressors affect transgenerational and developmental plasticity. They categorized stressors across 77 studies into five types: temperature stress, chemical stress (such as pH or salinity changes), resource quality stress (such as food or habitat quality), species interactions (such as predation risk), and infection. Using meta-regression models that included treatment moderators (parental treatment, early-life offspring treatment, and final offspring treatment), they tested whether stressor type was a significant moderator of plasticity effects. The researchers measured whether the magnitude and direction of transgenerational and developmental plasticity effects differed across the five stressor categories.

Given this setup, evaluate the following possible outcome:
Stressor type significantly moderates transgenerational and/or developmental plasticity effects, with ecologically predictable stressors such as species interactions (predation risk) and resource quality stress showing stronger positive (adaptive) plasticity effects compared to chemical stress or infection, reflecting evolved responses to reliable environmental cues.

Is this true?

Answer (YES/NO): NO